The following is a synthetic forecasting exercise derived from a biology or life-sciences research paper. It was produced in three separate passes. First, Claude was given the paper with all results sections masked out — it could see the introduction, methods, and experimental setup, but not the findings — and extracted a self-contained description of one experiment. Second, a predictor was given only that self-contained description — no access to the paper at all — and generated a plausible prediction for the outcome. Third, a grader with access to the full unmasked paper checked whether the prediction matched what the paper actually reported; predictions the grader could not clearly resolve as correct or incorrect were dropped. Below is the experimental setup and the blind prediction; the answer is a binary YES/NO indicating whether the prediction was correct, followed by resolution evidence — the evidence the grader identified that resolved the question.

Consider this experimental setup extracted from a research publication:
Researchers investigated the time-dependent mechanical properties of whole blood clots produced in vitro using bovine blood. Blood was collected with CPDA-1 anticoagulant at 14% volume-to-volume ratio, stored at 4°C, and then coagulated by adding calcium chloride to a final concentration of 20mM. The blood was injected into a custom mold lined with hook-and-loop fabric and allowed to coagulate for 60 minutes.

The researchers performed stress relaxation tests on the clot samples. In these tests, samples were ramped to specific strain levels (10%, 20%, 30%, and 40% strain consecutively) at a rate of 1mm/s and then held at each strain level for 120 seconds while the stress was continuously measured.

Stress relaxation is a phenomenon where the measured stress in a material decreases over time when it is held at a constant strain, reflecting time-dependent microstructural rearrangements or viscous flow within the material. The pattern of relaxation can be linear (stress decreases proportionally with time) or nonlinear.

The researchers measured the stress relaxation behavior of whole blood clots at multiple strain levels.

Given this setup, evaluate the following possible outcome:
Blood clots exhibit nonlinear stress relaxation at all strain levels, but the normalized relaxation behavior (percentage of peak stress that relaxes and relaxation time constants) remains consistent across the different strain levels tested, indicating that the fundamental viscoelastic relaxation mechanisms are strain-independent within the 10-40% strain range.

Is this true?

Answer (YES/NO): NO